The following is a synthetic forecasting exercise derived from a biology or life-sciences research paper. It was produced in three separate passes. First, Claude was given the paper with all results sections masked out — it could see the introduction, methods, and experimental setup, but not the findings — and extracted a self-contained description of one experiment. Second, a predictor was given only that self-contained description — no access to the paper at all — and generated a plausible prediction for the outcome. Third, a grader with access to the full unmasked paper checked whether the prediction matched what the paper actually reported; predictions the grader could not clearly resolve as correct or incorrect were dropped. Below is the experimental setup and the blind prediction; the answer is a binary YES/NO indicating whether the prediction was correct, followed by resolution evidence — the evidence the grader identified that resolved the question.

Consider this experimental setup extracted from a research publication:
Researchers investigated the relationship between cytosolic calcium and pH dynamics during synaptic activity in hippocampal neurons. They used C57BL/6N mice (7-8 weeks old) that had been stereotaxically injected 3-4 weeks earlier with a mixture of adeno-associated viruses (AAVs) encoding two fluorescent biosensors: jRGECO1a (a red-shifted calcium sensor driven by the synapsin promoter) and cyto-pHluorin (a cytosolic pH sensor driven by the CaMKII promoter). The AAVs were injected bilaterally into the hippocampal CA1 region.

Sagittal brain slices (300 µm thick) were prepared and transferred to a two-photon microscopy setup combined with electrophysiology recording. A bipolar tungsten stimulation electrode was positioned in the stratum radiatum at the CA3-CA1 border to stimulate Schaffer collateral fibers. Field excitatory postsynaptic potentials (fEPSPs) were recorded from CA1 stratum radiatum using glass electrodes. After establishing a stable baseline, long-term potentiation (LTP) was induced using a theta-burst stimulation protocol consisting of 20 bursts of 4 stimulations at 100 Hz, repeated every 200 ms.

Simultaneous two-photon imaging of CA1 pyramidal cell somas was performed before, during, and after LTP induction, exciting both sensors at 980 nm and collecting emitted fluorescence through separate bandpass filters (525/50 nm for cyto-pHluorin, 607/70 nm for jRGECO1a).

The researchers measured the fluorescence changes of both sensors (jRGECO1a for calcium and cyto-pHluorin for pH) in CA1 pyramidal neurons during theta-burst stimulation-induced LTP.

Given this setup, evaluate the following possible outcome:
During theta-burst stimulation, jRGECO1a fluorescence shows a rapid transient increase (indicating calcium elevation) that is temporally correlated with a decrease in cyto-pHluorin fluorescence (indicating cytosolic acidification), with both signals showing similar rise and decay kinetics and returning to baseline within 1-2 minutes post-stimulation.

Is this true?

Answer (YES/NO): NO